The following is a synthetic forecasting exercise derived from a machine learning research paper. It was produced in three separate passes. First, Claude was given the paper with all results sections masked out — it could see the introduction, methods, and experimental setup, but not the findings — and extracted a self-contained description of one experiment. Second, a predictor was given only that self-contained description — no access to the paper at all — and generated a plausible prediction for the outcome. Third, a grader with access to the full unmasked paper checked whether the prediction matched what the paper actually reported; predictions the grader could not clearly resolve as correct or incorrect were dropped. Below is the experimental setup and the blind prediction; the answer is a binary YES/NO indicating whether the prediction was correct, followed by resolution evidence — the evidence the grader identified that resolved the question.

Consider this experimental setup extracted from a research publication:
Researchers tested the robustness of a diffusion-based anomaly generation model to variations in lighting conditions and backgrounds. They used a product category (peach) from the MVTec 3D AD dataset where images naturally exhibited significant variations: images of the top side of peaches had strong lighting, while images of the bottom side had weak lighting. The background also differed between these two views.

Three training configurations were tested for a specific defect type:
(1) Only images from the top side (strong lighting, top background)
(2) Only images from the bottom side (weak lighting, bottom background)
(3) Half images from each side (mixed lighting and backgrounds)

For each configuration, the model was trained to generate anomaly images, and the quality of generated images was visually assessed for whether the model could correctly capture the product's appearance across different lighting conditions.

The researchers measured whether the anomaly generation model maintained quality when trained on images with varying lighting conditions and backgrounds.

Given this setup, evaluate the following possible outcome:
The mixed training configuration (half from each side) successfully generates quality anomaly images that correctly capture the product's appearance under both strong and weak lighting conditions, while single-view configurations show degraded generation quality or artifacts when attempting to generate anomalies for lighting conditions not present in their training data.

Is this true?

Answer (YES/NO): NO